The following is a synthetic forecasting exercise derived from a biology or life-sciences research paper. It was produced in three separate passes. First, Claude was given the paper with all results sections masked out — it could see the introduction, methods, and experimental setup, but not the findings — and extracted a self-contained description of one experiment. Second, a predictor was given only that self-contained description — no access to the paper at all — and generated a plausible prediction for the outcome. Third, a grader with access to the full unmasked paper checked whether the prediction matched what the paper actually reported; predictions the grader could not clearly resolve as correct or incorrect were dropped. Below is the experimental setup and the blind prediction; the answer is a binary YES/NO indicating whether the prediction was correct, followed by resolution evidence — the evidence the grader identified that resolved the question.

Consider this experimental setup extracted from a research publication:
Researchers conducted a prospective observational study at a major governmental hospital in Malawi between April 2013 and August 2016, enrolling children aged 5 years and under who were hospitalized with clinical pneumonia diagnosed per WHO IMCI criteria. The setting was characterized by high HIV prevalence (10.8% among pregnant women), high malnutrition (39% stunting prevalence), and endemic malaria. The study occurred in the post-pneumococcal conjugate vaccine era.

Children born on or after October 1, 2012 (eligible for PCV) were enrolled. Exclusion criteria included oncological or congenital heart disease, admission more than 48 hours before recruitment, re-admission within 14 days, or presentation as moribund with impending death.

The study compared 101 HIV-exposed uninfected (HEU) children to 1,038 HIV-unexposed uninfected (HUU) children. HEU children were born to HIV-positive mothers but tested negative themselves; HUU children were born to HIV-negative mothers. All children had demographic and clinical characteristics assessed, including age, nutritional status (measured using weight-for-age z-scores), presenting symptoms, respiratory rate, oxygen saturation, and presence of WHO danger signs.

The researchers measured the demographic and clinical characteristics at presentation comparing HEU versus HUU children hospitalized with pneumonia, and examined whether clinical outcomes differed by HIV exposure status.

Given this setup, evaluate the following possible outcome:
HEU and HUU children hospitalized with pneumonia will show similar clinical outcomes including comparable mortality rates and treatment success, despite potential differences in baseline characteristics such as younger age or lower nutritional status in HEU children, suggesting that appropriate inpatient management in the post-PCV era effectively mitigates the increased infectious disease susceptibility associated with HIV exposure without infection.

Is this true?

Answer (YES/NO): YES